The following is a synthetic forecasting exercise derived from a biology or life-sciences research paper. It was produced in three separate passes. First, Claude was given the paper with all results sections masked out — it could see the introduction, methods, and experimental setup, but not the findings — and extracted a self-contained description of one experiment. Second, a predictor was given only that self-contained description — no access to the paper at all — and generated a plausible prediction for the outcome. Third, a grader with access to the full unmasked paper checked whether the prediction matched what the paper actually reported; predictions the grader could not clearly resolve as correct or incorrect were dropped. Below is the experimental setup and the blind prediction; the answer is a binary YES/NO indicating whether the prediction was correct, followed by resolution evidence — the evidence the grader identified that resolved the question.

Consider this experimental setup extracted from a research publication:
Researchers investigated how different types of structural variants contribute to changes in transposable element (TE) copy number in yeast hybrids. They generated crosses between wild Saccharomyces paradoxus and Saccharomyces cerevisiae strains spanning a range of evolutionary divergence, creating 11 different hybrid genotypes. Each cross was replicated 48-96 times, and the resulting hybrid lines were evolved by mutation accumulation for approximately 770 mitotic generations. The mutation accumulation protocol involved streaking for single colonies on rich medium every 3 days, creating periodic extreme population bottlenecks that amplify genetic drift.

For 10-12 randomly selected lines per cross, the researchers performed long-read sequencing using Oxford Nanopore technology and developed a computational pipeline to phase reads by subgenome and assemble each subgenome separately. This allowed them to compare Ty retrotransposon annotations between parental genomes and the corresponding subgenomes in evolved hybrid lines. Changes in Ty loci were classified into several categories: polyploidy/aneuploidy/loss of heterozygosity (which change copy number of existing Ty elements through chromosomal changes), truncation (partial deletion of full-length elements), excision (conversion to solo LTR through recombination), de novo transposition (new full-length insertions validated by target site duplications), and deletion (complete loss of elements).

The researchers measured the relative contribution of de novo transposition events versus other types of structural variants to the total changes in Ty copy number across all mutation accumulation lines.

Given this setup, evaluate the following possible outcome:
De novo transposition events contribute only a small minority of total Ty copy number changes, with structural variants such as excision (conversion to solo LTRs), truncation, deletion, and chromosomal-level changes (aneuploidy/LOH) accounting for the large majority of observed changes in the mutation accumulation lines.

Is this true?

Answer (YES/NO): YES